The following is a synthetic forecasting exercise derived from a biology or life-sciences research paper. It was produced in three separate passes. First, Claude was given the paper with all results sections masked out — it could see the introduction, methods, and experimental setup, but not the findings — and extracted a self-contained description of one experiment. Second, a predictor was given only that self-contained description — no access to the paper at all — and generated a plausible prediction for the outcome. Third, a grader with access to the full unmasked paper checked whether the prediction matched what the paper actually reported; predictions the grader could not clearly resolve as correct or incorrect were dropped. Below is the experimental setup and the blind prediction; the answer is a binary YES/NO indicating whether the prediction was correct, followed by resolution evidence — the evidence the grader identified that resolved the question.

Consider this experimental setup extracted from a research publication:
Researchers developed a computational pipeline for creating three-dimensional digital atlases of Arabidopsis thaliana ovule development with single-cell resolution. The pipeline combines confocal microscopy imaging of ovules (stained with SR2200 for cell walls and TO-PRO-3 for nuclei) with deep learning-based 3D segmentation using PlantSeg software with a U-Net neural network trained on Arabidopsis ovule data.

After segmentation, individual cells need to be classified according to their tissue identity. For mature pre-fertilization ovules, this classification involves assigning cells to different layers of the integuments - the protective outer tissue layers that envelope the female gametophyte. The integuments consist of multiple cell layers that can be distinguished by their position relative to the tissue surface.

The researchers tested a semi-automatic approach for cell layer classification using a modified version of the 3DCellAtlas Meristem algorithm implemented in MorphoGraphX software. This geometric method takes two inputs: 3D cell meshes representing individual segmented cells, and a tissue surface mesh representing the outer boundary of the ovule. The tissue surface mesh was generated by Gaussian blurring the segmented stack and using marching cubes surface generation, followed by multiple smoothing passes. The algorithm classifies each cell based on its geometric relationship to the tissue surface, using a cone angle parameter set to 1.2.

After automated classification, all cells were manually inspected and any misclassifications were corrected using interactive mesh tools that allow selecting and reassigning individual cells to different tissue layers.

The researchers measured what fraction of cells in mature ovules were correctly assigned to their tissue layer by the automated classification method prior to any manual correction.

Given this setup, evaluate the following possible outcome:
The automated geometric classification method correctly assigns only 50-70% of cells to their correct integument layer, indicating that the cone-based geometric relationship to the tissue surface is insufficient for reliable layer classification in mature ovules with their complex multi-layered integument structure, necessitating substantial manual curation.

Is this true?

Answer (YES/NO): YES